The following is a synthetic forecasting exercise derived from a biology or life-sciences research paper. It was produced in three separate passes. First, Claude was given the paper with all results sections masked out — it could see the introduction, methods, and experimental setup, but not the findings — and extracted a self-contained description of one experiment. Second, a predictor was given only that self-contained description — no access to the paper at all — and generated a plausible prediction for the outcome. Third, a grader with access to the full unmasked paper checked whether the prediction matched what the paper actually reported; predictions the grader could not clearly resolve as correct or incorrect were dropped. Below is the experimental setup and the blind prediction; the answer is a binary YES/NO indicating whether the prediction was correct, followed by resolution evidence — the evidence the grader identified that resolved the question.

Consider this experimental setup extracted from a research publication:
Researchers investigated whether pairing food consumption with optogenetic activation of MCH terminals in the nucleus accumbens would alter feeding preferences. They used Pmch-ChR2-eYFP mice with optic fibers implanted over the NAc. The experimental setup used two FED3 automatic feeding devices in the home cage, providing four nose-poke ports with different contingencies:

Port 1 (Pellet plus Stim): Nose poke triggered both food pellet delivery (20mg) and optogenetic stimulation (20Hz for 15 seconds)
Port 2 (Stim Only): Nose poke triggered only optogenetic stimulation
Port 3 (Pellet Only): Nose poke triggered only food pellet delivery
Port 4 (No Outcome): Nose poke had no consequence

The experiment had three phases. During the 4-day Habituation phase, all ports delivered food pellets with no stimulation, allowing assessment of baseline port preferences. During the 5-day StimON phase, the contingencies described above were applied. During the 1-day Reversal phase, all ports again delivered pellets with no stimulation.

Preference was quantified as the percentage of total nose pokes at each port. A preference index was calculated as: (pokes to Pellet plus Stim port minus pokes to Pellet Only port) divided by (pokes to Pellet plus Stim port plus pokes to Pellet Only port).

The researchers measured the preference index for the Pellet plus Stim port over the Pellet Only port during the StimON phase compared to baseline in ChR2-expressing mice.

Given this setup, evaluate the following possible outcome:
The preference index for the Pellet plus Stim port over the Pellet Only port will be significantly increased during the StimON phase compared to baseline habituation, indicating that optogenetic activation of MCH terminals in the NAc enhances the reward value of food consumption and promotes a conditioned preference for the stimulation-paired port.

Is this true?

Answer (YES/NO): YES